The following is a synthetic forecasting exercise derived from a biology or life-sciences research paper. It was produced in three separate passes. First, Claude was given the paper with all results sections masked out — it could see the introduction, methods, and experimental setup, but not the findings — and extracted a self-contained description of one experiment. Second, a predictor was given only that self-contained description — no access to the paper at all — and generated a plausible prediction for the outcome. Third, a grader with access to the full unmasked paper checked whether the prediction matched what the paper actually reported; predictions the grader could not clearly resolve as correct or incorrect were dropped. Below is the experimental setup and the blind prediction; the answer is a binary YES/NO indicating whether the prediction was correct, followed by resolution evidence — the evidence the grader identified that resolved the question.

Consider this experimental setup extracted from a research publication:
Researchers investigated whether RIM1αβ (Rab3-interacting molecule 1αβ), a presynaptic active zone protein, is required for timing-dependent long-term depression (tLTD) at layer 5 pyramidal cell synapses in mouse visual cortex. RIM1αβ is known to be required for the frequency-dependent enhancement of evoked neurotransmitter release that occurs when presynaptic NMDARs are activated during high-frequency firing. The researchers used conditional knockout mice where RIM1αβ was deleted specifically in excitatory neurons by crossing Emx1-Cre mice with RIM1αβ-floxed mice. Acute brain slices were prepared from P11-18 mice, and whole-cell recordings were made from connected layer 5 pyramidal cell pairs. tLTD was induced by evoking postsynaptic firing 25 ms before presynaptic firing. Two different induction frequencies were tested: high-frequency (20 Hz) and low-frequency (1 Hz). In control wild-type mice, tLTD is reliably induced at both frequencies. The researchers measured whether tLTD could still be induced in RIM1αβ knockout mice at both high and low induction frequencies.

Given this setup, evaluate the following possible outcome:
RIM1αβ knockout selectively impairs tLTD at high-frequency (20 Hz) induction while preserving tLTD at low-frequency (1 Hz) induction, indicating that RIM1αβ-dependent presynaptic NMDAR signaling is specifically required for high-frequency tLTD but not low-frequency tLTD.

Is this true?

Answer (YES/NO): NO